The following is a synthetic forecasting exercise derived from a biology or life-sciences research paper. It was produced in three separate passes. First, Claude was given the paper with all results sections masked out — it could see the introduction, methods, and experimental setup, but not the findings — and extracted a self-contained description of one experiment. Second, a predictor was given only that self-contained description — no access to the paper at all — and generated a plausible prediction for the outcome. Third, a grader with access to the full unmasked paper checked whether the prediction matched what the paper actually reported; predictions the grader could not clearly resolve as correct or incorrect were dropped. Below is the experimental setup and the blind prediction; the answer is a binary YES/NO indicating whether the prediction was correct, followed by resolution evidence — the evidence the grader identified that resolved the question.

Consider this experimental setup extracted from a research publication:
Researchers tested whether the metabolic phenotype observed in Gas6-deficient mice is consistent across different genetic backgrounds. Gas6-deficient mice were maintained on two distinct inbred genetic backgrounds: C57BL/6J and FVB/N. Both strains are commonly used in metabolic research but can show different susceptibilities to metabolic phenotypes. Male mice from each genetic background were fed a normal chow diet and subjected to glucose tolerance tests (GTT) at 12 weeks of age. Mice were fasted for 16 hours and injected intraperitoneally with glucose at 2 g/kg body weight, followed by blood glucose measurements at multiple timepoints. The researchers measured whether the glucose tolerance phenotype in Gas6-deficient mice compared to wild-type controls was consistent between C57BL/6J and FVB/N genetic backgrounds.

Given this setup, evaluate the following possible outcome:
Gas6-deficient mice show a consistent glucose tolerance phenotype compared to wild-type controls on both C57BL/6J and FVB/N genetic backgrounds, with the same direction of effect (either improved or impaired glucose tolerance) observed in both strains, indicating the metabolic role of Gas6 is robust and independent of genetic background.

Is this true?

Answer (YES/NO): YES